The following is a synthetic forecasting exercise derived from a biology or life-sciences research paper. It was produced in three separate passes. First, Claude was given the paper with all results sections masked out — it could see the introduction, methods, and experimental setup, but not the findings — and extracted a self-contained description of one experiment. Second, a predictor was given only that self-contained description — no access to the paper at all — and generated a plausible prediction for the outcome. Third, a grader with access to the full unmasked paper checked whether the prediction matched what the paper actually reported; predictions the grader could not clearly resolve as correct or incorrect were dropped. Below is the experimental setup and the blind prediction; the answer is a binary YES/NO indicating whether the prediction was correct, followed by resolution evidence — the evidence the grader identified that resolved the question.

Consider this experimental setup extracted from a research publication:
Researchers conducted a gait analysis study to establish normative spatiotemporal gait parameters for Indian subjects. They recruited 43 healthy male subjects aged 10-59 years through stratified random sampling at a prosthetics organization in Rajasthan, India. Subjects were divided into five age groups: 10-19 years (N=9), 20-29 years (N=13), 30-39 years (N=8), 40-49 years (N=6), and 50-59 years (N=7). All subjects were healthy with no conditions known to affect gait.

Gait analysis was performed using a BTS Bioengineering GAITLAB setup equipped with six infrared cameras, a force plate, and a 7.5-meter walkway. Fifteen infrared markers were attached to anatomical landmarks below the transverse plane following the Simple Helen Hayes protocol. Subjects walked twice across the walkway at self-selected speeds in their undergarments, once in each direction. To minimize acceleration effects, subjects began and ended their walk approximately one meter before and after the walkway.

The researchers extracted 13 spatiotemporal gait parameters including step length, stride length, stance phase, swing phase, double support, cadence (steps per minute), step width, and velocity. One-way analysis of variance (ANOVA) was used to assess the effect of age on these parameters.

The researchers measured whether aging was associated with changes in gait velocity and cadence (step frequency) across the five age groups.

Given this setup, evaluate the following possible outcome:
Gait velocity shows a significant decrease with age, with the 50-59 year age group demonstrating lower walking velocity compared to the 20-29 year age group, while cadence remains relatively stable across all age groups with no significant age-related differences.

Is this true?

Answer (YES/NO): YES